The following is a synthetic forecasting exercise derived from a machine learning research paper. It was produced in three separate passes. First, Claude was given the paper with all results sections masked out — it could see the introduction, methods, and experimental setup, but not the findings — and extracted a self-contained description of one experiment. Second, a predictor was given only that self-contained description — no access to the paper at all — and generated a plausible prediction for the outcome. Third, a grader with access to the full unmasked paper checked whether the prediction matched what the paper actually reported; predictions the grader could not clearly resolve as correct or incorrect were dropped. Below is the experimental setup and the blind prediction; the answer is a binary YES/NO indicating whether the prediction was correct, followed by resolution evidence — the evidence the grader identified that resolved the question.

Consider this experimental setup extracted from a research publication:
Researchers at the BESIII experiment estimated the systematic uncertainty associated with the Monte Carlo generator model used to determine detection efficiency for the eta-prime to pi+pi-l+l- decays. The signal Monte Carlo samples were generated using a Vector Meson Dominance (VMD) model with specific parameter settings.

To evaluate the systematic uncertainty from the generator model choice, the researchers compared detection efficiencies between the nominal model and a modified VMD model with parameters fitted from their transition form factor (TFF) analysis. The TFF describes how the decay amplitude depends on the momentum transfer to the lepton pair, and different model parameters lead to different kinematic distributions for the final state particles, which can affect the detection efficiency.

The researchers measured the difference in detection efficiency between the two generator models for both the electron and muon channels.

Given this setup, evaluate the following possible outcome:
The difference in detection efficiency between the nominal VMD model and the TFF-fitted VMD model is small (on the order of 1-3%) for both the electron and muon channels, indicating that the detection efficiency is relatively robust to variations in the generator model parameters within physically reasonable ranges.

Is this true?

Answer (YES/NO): NO